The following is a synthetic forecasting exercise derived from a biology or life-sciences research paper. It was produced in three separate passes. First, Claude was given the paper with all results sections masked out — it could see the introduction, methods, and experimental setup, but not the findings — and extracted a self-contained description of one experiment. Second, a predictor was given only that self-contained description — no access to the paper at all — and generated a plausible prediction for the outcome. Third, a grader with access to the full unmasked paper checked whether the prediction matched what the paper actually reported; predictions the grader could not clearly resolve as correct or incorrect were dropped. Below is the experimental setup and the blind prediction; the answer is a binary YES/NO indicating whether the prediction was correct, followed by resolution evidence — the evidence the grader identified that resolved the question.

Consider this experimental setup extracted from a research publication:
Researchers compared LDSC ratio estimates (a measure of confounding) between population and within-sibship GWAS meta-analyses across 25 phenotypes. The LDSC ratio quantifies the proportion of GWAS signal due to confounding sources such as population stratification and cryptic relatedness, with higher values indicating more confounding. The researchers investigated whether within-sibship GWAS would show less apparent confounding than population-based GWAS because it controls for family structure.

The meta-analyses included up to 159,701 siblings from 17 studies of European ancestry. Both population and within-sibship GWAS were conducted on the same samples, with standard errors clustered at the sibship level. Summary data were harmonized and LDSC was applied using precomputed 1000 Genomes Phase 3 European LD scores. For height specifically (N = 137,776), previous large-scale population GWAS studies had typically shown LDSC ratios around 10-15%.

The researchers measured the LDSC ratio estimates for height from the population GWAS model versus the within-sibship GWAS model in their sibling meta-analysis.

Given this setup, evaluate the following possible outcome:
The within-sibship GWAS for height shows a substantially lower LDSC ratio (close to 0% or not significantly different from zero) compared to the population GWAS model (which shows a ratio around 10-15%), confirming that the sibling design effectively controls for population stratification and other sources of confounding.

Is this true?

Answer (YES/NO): NO